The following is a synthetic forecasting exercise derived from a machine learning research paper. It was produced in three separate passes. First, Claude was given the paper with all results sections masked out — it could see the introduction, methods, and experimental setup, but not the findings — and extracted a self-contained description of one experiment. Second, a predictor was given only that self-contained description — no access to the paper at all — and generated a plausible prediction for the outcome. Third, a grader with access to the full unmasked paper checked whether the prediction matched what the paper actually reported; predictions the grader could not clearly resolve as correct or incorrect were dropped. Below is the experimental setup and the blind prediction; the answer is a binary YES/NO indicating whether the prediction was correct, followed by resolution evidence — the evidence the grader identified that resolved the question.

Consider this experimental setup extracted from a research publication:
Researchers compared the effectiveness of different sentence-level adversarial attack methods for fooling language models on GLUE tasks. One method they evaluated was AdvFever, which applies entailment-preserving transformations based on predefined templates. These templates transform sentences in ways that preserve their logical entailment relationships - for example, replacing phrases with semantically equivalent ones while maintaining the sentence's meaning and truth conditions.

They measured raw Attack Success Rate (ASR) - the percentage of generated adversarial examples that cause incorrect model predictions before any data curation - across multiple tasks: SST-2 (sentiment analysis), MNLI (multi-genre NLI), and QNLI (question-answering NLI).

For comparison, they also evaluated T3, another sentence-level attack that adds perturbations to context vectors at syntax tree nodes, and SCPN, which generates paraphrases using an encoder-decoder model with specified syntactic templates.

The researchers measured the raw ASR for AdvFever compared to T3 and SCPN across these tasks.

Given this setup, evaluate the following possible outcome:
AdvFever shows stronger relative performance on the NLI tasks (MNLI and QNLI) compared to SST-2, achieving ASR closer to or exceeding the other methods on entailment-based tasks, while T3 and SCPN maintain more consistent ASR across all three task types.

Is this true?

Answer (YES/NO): NO